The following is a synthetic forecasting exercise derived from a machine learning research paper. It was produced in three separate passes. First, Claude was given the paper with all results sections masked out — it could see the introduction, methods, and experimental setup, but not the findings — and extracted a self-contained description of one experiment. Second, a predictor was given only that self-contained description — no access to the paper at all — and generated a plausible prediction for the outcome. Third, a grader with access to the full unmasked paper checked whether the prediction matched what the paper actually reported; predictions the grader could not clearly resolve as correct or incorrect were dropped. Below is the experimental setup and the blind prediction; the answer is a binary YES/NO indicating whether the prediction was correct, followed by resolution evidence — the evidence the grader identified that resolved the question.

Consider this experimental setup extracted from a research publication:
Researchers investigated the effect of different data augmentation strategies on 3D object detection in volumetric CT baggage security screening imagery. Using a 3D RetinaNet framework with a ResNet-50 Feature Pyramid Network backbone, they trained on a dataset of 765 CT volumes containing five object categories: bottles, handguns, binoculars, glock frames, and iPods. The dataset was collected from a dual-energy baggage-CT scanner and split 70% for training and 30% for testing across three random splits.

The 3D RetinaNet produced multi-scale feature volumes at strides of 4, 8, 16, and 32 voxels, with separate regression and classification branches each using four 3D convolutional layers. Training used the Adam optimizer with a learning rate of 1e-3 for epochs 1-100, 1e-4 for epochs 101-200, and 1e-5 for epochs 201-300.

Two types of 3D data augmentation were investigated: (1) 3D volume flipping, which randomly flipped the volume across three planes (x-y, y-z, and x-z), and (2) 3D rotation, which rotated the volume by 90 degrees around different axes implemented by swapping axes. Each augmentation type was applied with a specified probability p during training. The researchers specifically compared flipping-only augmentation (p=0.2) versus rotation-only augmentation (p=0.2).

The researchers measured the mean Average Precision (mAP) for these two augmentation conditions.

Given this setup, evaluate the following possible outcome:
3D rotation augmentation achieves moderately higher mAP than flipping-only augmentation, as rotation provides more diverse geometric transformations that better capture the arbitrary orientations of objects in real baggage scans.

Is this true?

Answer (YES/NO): NO